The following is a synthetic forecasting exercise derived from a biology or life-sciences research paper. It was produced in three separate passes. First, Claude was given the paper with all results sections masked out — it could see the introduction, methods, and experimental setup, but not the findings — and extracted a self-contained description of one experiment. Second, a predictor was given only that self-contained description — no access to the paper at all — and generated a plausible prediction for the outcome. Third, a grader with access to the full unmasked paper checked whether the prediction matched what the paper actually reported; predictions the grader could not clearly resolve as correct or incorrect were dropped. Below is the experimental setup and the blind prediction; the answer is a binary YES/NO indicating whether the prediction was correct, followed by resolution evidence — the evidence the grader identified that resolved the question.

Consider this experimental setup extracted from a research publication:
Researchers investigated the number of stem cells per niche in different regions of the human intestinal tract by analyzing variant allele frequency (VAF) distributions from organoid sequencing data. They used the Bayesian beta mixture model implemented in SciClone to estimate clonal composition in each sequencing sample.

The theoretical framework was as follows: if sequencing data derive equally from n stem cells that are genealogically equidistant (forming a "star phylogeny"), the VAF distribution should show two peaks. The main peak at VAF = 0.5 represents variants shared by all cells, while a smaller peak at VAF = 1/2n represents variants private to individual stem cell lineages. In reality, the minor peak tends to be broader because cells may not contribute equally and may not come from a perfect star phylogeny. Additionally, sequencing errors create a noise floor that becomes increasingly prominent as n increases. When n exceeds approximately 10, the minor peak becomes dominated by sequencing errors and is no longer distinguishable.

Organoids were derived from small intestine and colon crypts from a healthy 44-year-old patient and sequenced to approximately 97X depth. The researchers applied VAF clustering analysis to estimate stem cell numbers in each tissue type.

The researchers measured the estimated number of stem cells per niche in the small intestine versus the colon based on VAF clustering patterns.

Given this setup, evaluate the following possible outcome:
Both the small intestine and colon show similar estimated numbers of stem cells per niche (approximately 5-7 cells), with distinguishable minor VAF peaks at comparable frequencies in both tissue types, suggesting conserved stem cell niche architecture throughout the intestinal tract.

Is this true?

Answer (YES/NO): NO